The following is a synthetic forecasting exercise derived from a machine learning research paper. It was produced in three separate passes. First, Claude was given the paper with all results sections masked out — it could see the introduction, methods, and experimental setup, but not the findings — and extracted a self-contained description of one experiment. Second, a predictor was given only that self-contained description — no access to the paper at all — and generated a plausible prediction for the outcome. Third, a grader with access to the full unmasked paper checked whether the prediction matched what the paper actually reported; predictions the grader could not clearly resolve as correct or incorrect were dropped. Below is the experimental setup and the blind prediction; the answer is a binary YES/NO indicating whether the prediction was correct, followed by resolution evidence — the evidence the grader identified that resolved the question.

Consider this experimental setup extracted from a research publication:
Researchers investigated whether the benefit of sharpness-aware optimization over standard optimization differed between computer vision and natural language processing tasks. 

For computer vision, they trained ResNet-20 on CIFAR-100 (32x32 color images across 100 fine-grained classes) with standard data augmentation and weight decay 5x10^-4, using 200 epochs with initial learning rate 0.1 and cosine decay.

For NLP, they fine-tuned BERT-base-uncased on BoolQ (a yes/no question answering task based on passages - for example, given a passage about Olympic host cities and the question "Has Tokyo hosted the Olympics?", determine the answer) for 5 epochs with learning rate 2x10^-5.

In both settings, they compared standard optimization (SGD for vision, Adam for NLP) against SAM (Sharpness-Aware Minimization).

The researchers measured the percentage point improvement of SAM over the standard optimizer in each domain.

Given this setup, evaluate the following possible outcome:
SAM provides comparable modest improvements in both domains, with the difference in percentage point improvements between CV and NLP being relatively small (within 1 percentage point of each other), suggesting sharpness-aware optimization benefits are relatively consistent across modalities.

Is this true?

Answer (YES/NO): NO